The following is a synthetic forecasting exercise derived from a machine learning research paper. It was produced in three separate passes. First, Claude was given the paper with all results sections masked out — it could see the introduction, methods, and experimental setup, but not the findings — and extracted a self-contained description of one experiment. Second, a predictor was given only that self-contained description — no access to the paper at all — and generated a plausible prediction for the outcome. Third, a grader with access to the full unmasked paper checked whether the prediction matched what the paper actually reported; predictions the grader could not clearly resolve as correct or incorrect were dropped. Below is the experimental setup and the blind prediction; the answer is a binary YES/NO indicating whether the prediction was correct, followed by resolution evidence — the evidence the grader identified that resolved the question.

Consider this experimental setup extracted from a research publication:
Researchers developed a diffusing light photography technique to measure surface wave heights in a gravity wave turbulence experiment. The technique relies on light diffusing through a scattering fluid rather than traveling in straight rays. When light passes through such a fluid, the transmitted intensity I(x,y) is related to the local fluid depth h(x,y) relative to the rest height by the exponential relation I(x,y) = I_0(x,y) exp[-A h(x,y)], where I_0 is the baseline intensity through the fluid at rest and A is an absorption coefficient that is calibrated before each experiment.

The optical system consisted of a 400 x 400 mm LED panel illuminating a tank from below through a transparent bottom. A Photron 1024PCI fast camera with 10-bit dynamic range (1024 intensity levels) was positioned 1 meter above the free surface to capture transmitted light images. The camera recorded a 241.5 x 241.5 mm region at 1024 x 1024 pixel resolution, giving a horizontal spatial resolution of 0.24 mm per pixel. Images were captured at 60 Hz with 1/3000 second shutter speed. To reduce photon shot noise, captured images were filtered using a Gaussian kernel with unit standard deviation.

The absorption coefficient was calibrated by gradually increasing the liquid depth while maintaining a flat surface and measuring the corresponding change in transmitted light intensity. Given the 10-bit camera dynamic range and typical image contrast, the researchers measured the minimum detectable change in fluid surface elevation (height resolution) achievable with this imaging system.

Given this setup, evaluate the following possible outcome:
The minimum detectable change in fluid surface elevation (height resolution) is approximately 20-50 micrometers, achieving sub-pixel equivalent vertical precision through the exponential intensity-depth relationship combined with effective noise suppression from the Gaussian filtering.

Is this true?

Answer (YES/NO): YES